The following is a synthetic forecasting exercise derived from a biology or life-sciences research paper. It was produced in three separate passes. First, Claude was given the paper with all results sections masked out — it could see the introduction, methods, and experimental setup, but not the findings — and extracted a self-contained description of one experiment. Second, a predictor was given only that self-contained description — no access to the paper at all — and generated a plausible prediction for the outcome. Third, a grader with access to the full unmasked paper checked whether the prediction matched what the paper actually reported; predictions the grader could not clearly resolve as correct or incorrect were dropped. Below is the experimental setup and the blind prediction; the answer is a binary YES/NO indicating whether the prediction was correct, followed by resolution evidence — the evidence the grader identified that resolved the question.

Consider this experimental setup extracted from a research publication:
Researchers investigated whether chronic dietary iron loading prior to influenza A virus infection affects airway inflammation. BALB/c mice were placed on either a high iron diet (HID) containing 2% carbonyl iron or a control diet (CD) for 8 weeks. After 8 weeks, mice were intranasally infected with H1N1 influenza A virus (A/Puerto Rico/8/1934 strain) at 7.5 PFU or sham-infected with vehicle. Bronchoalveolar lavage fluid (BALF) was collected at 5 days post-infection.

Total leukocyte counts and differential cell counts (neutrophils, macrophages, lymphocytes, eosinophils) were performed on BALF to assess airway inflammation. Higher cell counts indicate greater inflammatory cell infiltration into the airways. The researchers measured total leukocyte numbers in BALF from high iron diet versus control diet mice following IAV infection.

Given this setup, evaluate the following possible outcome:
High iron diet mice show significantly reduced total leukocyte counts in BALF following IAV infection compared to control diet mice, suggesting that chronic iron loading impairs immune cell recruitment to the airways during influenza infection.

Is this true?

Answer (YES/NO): NO